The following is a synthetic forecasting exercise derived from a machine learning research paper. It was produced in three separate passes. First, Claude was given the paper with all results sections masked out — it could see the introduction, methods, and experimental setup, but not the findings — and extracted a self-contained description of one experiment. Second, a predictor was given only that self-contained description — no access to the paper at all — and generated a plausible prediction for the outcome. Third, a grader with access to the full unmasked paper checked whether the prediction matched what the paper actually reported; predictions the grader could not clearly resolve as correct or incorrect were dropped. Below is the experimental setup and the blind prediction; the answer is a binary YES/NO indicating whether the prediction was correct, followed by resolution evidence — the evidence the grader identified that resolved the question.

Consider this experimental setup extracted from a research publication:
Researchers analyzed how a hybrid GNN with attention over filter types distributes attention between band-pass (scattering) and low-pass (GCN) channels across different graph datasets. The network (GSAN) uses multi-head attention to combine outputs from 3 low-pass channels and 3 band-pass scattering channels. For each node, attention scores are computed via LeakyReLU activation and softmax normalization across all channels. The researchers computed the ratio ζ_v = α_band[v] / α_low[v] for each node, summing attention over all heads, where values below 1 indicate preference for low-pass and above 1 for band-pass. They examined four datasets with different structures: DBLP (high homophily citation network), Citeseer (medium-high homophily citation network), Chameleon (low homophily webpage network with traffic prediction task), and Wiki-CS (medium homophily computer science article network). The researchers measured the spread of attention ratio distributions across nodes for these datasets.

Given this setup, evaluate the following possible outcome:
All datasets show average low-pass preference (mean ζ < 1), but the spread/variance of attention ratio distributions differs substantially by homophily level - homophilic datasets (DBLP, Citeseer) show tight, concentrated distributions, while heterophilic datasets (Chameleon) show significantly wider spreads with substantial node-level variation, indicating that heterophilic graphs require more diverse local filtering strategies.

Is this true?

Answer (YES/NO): NO